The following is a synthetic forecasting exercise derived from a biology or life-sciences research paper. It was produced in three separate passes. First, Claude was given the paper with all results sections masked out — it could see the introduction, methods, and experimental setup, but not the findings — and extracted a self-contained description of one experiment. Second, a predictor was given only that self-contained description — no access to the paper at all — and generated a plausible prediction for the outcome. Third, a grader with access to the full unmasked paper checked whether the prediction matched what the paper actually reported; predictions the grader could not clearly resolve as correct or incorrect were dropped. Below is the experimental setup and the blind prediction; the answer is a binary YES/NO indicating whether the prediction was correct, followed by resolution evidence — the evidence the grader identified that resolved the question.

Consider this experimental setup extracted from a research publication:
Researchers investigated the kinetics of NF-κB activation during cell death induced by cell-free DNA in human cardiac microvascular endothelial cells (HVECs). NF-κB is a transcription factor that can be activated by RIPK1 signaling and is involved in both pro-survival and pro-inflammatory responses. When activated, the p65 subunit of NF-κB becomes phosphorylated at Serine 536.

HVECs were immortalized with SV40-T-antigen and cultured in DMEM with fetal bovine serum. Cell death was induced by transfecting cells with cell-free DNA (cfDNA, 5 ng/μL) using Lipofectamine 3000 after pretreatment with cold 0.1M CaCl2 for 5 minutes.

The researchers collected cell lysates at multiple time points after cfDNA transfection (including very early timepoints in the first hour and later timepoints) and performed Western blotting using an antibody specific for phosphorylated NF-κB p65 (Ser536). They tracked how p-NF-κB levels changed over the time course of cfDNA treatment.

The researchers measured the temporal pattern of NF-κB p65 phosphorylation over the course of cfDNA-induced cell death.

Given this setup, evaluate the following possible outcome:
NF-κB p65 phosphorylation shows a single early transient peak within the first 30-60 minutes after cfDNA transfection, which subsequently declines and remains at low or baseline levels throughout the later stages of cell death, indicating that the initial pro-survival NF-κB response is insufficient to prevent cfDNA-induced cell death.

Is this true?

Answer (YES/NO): YES